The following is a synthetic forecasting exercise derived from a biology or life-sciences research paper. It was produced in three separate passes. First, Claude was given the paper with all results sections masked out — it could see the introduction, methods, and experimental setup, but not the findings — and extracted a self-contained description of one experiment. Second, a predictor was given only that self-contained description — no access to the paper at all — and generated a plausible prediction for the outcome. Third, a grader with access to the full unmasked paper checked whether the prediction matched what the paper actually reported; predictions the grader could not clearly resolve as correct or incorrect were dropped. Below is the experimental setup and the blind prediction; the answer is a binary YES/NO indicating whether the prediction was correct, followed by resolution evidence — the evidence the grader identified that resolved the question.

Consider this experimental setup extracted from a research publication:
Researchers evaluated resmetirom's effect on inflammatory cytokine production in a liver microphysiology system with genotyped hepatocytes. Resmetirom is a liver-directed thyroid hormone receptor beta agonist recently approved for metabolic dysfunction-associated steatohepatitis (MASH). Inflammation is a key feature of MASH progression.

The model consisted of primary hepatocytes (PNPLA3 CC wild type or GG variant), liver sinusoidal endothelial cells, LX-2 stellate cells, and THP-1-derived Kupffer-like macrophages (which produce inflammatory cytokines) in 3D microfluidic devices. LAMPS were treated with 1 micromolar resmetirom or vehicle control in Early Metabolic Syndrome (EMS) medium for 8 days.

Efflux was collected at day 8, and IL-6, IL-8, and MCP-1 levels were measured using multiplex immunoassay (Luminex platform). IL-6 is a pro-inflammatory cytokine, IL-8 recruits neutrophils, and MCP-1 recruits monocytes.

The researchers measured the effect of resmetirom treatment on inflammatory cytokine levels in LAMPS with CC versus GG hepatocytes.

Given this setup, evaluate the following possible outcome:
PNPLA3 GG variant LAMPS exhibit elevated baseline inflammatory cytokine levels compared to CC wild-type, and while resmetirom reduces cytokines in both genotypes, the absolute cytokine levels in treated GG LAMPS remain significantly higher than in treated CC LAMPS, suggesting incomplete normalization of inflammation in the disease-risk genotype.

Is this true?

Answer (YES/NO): NO